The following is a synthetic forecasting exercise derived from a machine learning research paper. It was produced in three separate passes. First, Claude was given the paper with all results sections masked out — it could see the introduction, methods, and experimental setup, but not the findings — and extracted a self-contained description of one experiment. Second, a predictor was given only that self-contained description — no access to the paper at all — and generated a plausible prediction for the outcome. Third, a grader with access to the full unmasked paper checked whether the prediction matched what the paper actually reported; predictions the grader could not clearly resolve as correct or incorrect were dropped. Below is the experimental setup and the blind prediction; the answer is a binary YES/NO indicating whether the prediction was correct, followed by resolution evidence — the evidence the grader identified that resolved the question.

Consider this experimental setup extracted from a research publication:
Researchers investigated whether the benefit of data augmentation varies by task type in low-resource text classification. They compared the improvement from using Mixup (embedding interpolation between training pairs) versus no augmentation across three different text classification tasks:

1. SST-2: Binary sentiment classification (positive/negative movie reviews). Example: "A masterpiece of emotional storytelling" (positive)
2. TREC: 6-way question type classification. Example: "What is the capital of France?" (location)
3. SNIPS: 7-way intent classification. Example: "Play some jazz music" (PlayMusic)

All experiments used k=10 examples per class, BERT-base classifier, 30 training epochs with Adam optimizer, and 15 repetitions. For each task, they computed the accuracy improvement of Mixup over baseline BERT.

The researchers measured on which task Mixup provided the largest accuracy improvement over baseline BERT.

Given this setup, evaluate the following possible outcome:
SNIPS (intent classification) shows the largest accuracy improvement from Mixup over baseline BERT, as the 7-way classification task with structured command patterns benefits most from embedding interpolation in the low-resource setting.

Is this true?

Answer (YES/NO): NO